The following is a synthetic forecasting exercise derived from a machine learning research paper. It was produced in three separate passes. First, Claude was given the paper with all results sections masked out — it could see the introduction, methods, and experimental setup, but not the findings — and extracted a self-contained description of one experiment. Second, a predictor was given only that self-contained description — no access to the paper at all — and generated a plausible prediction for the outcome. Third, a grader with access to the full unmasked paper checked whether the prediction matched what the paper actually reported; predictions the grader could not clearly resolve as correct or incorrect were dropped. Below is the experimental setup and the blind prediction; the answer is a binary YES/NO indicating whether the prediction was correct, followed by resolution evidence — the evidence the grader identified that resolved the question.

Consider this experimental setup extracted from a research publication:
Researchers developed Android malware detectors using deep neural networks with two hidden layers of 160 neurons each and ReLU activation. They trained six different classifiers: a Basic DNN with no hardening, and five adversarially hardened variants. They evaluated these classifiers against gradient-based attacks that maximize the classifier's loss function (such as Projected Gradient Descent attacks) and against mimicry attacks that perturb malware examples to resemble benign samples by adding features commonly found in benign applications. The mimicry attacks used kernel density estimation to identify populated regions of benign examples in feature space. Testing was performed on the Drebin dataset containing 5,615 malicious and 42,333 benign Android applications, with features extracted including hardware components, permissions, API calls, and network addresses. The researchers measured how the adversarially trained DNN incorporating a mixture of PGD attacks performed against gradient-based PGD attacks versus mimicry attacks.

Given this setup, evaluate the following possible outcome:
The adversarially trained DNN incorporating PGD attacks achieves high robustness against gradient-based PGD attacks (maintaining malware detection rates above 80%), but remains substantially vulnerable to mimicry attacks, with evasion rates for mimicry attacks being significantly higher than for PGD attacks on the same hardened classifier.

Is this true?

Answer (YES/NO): NO